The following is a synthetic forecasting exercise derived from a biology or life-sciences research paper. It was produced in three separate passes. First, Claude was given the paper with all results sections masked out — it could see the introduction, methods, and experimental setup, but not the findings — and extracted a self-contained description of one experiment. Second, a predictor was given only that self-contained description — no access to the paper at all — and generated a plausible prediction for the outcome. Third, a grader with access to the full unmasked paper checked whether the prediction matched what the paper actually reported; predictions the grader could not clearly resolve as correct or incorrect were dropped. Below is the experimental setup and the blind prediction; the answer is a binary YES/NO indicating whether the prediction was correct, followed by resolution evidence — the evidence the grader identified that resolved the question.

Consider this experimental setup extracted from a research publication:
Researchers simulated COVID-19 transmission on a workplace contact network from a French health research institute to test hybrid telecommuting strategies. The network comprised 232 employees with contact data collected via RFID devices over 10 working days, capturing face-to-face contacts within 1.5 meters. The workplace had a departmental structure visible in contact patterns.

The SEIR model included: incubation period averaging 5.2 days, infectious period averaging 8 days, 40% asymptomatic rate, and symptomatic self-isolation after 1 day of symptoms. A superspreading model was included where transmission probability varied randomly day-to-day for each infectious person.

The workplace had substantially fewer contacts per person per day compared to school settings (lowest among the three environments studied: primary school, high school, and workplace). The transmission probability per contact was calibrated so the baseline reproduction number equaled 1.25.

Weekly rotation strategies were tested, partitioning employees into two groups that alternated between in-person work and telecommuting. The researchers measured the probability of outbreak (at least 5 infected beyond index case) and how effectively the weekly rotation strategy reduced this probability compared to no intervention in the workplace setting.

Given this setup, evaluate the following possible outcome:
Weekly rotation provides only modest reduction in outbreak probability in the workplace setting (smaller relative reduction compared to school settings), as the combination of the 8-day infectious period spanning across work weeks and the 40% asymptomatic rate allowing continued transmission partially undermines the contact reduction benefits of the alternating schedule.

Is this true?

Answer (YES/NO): NO